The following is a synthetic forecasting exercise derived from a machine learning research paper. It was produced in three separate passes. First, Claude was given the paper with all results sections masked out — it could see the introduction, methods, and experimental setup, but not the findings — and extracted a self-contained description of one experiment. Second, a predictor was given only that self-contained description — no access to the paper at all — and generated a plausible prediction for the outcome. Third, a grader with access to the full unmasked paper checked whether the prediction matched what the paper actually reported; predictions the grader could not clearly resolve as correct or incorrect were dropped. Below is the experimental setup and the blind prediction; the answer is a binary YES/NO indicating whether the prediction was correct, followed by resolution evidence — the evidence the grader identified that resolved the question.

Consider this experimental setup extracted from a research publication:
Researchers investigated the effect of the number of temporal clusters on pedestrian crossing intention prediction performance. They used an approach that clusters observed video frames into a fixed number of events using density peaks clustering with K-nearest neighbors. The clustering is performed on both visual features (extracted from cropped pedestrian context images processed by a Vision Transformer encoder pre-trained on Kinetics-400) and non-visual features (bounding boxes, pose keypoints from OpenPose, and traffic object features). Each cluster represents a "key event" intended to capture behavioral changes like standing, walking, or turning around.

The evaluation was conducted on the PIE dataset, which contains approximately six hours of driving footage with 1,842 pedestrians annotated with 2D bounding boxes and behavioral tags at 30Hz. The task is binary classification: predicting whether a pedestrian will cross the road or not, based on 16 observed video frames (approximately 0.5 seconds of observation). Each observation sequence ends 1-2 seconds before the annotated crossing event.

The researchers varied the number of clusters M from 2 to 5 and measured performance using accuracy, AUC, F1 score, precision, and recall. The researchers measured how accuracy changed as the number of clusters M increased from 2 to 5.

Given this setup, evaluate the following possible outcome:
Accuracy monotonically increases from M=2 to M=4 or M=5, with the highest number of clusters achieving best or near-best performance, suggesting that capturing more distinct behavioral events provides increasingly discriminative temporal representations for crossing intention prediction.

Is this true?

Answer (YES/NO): NO